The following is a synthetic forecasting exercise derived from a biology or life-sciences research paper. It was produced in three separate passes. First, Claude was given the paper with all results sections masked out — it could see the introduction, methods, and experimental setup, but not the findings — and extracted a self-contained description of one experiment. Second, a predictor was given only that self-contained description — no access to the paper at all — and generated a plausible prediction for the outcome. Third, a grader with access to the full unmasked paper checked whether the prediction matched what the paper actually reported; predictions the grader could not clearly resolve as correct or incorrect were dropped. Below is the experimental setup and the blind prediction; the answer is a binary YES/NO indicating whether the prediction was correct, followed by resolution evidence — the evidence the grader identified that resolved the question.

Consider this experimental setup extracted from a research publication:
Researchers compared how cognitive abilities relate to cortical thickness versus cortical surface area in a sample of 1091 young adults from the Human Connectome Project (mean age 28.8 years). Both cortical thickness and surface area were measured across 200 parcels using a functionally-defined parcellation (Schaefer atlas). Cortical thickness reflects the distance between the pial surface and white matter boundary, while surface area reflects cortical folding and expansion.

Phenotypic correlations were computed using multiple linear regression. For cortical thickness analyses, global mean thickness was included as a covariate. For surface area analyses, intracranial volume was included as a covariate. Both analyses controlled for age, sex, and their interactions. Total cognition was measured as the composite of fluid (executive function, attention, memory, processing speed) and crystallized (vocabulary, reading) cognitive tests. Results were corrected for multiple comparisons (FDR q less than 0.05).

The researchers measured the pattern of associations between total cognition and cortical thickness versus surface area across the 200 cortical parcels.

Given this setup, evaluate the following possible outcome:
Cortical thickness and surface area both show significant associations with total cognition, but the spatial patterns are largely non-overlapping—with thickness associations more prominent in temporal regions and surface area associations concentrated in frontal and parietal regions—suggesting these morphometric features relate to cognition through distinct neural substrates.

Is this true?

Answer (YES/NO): NO